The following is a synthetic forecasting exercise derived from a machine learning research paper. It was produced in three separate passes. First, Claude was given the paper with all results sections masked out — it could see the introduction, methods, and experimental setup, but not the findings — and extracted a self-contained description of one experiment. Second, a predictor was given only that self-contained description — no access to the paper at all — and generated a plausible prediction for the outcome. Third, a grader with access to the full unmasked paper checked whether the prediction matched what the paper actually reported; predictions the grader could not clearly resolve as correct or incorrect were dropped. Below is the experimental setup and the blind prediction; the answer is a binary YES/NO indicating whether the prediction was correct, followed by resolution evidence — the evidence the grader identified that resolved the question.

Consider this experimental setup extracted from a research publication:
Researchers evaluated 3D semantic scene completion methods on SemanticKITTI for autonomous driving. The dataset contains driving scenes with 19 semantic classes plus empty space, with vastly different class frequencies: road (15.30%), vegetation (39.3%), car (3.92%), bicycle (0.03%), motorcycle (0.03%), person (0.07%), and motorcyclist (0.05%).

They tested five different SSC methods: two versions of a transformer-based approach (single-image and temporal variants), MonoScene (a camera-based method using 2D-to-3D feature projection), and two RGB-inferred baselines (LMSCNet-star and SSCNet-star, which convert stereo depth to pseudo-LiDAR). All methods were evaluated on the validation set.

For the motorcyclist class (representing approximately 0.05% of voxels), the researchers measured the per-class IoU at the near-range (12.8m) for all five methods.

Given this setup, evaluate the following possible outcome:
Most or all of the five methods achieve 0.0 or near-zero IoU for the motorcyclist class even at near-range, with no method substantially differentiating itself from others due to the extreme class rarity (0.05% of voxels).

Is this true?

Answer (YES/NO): YES